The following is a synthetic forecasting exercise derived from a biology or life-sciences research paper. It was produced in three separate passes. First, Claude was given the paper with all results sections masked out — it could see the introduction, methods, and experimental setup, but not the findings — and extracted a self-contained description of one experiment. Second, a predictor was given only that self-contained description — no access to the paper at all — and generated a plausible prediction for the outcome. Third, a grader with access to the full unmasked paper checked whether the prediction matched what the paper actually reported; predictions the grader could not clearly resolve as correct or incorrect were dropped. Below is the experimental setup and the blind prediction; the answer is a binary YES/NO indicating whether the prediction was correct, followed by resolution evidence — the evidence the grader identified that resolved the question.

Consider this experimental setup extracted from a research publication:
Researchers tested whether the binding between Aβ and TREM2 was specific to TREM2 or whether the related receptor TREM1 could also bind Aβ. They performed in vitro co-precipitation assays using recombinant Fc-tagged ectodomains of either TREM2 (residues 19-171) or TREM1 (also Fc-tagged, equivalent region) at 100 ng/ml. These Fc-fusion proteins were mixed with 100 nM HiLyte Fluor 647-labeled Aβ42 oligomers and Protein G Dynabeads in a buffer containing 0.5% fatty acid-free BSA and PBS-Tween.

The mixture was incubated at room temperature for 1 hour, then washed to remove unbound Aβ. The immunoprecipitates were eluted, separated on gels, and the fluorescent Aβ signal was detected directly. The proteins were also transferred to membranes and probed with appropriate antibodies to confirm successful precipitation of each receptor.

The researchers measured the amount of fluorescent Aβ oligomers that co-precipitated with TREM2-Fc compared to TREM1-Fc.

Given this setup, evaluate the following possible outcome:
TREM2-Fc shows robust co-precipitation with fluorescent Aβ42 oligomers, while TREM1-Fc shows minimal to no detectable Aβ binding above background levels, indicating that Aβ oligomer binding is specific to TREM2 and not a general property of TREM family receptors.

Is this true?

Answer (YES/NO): YES